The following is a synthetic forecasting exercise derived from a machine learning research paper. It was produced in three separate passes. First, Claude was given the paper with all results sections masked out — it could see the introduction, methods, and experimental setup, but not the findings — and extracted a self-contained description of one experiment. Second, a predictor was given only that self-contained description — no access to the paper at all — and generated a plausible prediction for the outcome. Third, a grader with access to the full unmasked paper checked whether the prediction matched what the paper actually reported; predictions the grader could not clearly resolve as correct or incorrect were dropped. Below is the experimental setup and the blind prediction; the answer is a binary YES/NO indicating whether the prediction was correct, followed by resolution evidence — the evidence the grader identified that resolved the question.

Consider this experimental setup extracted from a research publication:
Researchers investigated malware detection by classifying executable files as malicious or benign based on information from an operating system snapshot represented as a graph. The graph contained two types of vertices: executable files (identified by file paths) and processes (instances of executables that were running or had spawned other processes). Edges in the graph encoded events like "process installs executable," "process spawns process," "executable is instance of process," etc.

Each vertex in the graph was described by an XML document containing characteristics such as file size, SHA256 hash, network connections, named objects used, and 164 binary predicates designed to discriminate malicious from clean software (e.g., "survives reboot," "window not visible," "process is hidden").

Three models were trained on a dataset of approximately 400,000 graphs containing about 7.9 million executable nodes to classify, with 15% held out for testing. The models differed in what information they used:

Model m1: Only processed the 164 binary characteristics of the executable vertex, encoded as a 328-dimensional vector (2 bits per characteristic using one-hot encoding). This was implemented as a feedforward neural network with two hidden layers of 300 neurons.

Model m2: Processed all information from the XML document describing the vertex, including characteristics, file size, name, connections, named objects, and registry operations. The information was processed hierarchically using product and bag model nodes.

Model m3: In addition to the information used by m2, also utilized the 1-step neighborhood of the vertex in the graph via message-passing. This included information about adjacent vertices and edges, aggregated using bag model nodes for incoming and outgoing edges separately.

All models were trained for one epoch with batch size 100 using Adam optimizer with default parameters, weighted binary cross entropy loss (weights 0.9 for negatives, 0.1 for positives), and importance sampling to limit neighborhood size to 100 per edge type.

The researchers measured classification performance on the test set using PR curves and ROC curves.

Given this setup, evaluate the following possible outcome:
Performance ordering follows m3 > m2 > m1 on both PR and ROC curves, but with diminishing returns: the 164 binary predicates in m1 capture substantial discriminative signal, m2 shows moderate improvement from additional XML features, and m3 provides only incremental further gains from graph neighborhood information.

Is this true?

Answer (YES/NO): NO